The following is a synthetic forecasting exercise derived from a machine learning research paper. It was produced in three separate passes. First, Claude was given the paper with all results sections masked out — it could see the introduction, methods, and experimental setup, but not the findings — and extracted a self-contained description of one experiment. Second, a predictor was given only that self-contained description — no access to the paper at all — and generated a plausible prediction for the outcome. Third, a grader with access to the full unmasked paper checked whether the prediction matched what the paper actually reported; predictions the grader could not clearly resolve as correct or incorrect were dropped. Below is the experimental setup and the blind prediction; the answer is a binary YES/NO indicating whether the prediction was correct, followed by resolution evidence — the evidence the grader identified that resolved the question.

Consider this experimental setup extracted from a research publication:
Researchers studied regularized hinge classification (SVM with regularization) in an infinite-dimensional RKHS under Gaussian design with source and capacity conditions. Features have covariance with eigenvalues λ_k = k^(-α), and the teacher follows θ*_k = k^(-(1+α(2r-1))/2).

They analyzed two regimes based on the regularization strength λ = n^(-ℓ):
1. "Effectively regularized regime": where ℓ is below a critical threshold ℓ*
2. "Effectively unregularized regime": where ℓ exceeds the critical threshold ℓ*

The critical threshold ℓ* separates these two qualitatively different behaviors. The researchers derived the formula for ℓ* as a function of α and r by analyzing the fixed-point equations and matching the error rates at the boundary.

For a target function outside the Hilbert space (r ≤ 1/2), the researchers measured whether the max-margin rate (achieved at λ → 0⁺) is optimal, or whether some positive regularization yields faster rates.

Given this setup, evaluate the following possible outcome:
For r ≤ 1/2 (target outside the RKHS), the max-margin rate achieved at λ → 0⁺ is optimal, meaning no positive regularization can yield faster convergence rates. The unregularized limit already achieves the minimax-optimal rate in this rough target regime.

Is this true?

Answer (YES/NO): YES